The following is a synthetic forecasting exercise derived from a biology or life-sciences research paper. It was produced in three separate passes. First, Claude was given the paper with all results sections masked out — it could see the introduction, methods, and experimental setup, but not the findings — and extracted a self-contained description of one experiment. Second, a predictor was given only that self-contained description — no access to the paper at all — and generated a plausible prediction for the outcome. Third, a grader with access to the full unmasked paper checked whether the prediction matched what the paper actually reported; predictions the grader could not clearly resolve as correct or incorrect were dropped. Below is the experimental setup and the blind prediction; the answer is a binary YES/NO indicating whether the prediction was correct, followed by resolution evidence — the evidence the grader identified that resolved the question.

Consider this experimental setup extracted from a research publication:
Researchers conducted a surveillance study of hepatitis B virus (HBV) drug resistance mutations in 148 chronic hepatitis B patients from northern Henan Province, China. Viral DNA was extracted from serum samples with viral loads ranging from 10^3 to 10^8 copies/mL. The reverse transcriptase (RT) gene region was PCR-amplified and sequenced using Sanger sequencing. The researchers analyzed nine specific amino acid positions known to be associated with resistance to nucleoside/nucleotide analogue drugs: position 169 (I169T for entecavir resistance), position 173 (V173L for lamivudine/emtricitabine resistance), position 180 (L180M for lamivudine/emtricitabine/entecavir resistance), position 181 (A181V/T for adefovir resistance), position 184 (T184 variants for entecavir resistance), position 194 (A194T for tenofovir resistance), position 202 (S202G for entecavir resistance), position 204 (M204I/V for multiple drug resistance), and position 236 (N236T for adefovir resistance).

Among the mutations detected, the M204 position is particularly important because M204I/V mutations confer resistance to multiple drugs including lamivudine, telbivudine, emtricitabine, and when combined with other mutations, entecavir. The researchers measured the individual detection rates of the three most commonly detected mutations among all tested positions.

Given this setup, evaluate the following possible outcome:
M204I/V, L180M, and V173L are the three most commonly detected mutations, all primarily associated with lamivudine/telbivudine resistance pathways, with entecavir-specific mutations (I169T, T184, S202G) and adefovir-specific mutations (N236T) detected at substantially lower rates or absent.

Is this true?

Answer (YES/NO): NO